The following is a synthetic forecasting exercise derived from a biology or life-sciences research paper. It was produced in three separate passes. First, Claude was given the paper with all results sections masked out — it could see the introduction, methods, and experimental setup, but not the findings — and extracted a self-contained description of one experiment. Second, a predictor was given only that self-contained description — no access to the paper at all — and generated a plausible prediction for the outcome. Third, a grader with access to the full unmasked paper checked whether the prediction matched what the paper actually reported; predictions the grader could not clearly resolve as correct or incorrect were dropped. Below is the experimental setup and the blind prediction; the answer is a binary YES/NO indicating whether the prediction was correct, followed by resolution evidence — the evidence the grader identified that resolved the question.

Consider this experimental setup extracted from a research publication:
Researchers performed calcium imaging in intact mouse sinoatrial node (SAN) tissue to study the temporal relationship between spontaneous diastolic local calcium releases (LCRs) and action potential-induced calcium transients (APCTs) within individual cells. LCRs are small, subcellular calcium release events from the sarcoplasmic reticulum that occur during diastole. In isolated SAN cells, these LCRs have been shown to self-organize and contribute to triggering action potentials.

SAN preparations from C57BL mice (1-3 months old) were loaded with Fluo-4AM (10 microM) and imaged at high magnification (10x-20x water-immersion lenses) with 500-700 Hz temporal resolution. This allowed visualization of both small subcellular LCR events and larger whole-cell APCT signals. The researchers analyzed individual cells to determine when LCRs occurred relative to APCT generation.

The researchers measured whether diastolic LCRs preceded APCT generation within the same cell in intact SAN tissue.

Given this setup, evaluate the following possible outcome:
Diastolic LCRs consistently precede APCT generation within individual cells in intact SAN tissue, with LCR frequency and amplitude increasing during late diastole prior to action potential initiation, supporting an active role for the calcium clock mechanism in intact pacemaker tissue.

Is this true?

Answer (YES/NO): NO